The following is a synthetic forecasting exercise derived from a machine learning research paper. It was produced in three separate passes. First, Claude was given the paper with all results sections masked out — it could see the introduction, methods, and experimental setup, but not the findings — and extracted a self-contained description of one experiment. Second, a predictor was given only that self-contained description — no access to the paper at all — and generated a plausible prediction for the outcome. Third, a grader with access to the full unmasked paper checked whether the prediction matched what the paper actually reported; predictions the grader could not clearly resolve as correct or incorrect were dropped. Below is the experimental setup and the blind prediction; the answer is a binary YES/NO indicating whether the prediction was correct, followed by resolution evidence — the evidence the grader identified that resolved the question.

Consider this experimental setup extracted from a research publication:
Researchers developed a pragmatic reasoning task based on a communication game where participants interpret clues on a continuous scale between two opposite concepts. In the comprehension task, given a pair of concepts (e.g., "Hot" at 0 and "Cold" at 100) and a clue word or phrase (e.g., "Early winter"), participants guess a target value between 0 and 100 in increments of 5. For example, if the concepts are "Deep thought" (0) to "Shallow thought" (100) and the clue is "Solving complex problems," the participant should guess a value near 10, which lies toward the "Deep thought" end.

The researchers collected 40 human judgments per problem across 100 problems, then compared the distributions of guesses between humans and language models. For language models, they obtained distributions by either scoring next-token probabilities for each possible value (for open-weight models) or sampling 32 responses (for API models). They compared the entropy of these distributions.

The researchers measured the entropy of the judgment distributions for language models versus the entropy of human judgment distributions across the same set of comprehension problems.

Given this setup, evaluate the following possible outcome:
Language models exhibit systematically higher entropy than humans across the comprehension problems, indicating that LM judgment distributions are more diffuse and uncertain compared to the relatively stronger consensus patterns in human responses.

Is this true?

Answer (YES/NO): NO